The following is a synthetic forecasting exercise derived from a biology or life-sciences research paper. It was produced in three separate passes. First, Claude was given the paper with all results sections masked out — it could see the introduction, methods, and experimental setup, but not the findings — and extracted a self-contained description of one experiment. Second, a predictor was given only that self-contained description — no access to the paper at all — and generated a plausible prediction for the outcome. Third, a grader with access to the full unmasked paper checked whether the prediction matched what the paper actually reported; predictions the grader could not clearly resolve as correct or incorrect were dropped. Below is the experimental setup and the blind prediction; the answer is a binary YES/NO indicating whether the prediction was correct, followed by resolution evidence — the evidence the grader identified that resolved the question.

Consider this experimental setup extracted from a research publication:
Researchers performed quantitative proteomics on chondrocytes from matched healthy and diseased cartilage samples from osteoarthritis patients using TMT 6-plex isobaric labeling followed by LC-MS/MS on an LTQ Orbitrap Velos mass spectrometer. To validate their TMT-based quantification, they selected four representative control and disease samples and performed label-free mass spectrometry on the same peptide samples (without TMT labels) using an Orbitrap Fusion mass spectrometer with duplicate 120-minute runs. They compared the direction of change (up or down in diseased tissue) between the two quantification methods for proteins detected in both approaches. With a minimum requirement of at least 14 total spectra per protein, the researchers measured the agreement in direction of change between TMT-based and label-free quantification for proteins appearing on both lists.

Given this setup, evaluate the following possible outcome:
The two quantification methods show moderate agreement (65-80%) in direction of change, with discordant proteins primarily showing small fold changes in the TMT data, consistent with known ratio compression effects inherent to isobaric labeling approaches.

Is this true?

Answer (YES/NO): NO